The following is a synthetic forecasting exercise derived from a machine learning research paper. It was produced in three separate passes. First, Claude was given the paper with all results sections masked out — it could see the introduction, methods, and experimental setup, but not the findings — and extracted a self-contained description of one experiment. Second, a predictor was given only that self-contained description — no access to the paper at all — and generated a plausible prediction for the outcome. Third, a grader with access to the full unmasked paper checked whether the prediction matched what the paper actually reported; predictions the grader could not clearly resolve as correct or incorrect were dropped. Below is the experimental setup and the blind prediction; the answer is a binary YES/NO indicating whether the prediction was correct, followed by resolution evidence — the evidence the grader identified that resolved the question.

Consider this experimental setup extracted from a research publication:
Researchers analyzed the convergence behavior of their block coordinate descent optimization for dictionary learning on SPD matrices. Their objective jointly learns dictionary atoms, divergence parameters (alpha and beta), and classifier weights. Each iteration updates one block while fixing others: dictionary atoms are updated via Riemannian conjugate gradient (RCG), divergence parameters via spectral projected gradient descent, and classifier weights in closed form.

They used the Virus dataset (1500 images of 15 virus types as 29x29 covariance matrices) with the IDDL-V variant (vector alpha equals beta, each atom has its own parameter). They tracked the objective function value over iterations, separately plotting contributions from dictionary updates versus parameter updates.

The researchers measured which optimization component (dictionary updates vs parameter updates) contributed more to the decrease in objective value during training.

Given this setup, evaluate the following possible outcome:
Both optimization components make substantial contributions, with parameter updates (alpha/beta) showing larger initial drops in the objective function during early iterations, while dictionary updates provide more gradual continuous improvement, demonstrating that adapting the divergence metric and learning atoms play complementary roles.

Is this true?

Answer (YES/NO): NO